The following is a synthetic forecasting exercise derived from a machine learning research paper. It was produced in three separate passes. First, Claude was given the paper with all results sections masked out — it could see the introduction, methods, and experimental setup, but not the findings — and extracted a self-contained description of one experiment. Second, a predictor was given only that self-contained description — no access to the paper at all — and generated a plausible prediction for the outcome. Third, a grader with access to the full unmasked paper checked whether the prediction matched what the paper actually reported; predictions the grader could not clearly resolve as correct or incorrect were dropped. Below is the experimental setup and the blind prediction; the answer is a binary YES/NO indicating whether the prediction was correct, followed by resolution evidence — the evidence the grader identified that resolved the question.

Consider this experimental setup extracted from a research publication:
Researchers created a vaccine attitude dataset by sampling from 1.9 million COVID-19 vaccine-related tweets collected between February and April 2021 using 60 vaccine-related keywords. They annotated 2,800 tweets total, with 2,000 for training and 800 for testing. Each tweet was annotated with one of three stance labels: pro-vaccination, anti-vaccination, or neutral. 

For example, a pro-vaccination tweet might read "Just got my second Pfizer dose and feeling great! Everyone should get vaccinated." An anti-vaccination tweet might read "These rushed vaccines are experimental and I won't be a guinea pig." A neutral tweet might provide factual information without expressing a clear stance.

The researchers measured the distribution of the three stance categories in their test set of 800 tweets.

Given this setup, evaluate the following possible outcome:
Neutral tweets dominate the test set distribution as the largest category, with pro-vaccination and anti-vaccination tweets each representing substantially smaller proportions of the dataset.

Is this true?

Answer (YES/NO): NO